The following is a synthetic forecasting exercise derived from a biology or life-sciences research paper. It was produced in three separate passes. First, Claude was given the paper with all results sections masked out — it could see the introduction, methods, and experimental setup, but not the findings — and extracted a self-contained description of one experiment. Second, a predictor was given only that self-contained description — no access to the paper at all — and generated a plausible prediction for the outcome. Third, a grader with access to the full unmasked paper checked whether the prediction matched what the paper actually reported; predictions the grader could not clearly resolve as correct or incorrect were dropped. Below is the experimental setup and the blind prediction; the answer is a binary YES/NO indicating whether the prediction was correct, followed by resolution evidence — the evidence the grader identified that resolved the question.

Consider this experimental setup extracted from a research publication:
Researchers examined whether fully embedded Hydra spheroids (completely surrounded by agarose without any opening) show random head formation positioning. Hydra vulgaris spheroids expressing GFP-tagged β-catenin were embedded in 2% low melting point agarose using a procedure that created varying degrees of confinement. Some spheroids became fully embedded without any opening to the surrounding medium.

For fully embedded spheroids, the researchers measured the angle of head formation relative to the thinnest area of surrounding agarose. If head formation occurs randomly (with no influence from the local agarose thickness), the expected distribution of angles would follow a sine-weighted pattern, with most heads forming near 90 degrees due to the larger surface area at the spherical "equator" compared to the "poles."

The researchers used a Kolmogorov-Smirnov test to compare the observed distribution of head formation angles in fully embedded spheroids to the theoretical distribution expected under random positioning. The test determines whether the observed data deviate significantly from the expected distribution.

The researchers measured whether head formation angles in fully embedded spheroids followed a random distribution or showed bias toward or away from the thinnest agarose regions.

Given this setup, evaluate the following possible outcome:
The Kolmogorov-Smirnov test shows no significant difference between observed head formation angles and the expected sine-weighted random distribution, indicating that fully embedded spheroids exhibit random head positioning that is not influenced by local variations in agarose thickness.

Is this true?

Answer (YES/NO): YES